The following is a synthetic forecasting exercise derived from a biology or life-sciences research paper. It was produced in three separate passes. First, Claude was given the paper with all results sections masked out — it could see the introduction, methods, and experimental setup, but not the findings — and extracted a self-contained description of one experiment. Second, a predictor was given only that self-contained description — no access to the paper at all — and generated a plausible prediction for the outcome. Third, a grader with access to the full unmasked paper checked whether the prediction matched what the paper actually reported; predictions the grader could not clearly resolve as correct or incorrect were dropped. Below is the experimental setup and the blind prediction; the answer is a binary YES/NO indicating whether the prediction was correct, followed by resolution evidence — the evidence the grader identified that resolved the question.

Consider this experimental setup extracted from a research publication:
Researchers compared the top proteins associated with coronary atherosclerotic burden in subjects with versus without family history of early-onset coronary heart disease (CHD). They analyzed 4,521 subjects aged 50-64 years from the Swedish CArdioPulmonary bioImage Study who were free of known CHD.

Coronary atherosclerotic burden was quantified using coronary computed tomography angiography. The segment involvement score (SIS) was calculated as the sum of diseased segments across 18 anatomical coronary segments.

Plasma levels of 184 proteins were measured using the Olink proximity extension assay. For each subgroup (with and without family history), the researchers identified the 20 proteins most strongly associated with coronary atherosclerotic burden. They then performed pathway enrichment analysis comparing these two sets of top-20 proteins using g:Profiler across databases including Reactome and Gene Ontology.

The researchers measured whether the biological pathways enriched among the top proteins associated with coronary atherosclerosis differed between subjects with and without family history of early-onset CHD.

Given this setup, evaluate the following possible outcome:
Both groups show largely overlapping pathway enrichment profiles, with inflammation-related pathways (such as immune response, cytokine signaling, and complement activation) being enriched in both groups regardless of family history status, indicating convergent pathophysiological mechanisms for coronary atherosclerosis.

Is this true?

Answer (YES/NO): NO